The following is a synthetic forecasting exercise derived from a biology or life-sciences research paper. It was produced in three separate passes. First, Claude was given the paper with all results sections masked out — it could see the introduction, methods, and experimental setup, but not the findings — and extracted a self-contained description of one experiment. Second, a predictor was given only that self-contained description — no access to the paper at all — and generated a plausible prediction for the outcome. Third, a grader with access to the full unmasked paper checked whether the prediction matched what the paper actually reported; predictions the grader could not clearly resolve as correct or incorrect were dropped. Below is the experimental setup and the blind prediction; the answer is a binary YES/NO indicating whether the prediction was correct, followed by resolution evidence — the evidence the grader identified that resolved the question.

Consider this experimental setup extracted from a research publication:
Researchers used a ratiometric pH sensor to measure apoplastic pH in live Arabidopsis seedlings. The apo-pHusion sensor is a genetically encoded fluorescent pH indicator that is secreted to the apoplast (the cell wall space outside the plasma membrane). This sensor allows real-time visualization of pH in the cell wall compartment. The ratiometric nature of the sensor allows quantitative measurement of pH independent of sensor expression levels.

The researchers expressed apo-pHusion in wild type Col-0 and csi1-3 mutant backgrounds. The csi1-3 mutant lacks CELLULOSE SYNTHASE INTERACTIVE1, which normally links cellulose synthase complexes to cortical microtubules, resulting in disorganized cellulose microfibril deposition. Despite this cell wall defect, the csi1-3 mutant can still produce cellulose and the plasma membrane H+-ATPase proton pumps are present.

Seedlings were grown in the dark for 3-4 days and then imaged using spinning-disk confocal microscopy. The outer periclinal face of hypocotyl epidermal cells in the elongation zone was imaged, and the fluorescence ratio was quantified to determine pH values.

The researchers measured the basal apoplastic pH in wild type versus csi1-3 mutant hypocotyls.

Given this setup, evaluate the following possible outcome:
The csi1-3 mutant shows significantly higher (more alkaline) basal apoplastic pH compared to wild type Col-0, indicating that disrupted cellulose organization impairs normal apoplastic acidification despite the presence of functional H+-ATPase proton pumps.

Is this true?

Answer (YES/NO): NO